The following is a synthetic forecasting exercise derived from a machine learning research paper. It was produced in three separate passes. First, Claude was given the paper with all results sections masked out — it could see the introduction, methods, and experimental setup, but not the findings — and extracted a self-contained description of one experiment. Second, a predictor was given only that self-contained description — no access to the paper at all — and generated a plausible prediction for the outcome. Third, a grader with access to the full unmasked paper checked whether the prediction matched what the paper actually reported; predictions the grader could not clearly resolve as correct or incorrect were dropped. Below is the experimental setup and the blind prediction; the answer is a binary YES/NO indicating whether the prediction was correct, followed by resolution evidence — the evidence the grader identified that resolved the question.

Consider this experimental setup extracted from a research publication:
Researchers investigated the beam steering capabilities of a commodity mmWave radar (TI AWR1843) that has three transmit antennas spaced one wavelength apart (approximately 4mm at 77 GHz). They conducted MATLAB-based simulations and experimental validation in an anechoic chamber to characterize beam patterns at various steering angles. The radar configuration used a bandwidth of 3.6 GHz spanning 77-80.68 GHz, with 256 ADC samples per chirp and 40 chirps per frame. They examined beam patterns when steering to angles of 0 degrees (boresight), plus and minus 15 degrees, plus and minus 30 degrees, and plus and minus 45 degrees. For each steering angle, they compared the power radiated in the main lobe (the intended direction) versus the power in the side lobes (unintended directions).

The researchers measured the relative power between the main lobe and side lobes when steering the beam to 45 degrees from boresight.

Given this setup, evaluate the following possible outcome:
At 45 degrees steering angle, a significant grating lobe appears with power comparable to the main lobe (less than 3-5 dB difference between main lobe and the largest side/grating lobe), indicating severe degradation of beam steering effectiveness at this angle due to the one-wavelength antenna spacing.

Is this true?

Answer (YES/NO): NO